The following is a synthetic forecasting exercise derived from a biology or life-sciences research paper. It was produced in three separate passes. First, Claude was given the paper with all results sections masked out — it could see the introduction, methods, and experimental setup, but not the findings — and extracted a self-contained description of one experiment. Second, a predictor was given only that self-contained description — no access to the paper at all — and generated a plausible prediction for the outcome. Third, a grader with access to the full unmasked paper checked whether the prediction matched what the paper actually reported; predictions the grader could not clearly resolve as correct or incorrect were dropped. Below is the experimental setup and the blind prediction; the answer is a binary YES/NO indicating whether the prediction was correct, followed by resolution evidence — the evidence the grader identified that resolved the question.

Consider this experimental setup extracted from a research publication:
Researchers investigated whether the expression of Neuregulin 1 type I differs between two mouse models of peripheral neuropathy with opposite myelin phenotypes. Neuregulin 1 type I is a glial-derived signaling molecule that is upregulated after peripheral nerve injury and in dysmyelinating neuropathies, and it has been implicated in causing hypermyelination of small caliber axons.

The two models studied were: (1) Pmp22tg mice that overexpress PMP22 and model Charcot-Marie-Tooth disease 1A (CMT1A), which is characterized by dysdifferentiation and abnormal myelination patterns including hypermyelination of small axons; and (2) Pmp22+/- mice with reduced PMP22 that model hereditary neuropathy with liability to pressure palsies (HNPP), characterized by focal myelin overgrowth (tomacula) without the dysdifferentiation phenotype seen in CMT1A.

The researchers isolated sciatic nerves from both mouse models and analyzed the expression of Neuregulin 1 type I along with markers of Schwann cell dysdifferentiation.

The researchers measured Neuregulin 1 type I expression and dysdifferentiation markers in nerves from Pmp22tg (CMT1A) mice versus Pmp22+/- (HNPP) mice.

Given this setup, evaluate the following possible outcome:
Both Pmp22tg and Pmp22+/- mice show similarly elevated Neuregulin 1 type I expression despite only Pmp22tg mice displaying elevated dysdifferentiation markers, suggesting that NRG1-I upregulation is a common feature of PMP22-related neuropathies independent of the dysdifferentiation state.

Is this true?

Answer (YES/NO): NO